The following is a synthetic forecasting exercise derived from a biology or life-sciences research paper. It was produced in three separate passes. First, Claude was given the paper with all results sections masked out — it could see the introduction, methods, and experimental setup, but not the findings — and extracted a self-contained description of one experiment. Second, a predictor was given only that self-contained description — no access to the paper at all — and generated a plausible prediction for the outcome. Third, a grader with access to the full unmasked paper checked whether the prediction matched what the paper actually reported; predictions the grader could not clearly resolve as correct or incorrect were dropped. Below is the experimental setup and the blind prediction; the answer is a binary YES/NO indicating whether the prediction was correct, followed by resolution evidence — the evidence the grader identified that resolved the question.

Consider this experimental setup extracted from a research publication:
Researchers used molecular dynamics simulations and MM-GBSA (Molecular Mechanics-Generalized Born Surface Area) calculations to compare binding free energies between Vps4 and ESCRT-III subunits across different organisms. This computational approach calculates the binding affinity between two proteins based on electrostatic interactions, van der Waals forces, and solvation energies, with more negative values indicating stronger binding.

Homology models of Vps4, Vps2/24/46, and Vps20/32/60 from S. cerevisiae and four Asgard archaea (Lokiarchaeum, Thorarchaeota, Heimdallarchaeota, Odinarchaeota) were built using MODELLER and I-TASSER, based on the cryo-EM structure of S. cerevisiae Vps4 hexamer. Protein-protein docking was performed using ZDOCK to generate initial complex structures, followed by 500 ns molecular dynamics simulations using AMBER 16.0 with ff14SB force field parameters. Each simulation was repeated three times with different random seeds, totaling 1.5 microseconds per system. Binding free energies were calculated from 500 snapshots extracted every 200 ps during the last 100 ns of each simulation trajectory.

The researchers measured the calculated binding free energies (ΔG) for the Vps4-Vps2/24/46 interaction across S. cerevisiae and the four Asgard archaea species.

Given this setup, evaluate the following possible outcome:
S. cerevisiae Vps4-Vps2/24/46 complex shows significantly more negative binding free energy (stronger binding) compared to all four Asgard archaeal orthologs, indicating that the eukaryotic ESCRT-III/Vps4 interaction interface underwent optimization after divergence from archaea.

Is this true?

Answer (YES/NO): YES